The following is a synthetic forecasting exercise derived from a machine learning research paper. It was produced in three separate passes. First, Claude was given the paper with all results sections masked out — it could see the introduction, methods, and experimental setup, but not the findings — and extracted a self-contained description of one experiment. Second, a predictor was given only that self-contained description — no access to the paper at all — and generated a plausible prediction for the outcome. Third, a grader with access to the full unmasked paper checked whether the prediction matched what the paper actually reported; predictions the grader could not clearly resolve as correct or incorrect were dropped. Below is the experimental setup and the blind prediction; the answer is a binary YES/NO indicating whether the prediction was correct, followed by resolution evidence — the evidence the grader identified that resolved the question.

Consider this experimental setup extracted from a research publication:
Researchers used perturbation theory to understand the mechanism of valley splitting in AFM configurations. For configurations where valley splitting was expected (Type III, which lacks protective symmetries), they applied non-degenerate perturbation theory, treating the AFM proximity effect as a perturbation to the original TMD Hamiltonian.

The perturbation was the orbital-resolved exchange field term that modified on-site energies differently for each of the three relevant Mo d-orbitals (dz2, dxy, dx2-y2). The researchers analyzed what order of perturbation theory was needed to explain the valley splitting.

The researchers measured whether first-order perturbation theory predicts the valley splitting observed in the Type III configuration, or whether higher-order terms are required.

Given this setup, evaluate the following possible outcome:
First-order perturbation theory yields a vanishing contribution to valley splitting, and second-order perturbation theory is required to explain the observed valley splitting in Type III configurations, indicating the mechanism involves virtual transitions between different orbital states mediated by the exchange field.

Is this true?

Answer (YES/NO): NO